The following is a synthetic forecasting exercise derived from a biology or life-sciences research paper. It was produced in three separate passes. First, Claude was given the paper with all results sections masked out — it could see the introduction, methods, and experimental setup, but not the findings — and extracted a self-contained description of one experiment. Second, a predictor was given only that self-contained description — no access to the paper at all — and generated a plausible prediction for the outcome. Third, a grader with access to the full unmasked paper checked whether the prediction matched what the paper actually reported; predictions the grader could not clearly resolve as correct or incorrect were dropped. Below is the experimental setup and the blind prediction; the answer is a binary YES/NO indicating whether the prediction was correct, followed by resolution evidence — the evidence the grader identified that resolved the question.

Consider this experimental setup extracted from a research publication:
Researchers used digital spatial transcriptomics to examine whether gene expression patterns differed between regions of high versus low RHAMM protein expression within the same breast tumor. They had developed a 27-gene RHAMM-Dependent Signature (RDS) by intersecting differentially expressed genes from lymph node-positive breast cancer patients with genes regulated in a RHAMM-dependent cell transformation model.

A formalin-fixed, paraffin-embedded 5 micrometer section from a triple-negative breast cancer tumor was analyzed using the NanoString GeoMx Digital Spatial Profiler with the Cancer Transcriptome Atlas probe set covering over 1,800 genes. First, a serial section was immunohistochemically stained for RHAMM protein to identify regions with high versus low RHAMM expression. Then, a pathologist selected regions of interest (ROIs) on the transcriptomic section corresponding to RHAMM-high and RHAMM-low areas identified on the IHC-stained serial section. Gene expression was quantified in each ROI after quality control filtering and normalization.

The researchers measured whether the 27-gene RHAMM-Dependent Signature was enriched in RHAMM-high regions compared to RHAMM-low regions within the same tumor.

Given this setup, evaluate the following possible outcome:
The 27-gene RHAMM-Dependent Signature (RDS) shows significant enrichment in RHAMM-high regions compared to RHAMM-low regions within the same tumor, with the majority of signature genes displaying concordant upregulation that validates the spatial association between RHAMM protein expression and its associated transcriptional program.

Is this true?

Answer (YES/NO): YES